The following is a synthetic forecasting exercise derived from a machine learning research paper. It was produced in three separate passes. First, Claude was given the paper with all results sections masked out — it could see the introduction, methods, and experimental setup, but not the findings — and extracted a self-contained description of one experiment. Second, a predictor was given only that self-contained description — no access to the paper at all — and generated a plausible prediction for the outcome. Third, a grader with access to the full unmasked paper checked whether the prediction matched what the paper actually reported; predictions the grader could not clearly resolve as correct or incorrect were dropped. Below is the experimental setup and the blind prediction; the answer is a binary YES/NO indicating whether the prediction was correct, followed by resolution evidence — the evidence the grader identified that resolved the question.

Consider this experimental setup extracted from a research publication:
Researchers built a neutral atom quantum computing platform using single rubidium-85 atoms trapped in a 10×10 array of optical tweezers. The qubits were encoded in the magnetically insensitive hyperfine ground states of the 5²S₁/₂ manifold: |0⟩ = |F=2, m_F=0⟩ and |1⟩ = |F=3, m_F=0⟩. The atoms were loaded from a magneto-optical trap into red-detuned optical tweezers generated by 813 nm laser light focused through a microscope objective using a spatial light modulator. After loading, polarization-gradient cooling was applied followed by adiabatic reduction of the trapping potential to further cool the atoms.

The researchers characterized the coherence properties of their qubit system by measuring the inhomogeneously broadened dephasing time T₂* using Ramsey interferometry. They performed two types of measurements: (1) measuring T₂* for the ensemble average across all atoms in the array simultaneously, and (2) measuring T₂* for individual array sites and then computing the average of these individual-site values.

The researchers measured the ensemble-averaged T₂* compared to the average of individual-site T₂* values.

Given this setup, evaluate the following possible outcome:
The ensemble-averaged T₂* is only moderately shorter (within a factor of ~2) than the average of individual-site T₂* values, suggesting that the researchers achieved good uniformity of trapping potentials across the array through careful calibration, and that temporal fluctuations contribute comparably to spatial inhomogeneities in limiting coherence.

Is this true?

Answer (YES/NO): NO